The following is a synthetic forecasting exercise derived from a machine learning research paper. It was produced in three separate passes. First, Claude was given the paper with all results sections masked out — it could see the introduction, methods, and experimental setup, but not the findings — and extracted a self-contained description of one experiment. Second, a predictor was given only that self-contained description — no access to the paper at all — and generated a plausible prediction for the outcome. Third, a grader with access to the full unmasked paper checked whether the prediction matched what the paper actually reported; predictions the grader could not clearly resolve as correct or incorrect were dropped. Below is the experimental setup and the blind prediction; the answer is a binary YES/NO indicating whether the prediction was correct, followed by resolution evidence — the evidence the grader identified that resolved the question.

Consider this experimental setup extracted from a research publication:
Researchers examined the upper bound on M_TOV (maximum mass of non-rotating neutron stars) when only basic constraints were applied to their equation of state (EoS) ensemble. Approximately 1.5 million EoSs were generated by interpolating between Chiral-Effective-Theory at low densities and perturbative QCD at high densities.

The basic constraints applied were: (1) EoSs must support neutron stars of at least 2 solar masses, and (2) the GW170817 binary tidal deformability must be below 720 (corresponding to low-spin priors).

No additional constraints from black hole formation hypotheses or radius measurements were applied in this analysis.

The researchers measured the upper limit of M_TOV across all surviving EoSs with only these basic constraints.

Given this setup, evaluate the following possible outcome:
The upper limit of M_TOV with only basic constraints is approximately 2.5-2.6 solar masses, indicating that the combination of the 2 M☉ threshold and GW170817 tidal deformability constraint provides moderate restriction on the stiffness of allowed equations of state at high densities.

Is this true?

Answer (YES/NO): NO